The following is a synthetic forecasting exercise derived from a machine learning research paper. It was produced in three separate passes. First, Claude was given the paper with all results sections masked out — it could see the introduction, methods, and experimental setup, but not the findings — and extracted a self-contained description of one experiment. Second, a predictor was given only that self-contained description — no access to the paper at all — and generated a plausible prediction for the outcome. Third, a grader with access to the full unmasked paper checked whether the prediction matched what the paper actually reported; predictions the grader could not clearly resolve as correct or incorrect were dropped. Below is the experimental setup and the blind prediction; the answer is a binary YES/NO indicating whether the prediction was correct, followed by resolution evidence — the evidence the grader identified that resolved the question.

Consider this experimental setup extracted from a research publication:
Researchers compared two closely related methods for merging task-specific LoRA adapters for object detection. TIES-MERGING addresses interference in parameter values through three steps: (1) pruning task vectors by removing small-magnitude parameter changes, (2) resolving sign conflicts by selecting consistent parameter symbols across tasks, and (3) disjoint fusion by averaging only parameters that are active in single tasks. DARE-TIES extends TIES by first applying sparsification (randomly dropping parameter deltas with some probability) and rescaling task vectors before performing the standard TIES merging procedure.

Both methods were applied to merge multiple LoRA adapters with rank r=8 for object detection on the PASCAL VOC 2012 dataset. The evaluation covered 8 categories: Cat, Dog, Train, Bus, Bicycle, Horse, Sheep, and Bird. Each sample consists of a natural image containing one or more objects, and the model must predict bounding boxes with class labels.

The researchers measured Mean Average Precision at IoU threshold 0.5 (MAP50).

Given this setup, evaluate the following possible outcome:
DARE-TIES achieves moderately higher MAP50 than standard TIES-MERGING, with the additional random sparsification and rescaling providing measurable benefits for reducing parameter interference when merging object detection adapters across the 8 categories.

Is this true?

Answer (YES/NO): NO